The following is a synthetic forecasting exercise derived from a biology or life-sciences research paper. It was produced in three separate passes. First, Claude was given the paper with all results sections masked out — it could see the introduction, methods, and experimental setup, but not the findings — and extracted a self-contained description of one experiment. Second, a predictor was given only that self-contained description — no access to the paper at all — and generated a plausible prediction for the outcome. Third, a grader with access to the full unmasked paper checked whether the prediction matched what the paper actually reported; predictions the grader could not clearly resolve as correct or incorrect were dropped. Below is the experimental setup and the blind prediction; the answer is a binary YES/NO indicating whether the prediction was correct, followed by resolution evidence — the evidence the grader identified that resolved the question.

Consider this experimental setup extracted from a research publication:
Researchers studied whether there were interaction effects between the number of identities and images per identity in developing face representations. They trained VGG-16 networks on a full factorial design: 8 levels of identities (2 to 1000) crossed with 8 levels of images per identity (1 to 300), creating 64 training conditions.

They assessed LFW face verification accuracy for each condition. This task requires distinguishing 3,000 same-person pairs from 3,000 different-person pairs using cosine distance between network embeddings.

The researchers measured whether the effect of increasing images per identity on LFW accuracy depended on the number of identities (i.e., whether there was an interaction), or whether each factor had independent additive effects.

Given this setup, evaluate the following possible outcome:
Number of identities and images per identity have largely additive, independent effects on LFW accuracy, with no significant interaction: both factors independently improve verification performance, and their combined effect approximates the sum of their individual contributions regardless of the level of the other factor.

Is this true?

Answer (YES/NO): NO